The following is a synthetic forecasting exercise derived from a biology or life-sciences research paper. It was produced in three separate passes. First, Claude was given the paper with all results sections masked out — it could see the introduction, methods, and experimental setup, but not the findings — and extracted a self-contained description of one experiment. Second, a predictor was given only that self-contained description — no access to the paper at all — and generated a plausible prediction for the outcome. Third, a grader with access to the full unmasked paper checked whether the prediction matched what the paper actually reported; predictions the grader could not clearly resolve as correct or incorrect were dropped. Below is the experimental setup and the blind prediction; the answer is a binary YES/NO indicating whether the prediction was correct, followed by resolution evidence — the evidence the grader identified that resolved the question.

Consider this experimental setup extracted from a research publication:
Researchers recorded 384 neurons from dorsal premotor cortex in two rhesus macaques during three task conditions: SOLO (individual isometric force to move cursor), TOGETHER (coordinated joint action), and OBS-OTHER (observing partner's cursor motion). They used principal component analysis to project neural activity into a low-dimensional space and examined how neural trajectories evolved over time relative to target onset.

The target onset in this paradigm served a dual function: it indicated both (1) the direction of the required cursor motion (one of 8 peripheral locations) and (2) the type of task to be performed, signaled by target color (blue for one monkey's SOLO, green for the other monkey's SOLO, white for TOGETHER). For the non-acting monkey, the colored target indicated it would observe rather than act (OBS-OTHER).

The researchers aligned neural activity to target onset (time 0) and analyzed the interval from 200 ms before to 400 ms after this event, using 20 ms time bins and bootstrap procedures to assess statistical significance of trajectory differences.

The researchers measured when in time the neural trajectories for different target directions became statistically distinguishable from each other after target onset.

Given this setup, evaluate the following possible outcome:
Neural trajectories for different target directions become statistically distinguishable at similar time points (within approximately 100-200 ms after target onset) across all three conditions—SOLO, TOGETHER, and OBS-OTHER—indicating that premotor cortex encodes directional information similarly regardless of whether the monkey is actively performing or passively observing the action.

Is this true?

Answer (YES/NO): YES